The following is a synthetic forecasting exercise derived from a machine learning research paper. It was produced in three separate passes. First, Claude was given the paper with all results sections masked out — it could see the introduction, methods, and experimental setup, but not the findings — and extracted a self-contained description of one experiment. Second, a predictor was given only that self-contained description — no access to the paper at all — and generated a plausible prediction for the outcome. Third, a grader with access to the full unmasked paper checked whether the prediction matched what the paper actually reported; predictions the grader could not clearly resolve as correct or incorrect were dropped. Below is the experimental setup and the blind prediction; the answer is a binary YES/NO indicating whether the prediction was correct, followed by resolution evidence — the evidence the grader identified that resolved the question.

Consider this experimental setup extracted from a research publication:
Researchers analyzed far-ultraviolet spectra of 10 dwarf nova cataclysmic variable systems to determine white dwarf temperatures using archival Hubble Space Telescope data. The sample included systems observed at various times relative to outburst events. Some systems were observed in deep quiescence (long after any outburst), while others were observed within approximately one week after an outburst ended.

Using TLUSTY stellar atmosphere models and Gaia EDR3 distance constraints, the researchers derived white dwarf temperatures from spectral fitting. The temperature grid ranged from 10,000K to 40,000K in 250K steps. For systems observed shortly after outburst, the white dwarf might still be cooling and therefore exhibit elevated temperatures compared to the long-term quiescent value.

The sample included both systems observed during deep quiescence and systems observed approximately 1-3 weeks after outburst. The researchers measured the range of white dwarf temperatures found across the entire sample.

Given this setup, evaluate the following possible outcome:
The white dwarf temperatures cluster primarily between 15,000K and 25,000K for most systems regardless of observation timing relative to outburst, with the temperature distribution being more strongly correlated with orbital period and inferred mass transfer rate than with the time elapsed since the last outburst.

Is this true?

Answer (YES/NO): NO